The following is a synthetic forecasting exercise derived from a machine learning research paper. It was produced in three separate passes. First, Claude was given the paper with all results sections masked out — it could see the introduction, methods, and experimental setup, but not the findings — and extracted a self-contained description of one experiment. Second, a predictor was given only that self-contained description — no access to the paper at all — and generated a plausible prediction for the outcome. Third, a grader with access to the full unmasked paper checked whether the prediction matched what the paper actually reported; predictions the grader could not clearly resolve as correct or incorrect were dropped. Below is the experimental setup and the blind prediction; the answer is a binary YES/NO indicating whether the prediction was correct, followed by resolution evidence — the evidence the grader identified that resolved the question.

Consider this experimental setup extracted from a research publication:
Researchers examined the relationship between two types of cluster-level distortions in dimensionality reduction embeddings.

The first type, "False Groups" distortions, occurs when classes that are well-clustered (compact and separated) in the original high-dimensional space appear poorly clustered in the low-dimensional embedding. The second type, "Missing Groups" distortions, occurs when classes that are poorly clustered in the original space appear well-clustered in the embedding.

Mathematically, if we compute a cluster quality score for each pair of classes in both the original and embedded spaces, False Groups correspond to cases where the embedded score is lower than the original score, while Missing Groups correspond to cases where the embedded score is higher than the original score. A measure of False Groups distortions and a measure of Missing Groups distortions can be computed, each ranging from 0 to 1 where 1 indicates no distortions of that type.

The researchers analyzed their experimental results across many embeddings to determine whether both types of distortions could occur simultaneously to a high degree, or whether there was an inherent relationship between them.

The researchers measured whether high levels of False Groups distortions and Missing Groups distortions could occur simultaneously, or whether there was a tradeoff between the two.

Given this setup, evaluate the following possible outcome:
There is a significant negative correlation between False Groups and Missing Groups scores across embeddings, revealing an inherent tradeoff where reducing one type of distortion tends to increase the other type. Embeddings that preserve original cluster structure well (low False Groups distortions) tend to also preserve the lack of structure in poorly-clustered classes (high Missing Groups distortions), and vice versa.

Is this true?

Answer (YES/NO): YES